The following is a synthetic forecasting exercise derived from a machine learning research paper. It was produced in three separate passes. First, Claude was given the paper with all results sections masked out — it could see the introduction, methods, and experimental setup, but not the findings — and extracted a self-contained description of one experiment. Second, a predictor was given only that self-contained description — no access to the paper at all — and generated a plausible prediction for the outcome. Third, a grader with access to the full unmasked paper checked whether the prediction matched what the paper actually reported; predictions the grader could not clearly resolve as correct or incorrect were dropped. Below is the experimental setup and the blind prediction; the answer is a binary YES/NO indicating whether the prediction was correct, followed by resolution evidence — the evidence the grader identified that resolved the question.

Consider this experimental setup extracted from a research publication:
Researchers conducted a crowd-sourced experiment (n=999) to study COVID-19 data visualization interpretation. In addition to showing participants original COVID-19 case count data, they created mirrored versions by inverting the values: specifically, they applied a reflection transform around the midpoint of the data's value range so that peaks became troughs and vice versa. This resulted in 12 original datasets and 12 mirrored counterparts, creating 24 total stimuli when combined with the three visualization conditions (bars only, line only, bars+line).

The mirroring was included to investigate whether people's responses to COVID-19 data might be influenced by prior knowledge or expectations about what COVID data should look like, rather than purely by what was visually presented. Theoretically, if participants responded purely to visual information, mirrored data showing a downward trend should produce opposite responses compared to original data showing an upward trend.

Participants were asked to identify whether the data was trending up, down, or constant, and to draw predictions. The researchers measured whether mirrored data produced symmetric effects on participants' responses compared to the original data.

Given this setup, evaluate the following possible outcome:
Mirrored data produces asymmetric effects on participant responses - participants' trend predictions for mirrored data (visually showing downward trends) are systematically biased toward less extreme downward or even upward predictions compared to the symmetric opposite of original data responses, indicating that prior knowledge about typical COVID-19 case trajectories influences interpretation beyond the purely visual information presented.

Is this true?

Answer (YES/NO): YES